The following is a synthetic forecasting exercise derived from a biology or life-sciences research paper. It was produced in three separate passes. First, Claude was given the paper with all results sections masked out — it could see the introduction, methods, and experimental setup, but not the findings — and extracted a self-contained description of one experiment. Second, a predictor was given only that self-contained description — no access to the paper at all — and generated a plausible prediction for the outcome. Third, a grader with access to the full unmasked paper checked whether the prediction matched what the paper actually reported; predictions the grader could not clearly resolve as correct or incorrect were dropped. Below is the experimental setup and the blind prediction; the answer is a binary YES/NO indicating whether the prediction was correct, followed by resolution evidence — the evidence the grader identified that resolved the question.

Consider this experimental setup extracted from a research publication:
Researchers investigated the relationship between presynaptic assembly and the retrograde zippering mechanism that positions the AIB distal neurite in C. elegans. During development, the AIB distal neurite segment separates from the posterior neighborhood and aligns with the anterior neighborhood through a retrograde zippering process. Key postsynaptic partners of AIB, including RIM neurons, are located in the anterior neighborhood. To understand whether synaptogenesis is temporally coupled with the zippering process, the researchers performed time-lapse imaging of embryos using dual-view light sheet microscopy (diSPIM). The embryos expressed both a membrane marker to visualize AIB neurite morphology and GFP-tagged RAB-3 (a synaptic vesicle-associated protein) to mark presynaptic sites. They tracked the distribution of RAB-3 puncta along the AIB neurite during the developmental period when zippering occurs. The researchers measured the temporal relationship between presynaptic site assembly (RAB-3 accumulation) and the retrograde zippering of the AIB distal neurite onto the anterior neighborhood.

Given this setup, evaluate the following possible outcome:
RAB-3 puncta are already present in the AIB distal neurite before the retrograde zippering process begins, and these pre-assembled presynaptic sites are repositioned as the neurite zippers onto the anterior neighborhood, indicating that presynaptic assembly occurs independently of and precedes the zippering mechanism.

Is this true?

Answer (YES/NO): NO